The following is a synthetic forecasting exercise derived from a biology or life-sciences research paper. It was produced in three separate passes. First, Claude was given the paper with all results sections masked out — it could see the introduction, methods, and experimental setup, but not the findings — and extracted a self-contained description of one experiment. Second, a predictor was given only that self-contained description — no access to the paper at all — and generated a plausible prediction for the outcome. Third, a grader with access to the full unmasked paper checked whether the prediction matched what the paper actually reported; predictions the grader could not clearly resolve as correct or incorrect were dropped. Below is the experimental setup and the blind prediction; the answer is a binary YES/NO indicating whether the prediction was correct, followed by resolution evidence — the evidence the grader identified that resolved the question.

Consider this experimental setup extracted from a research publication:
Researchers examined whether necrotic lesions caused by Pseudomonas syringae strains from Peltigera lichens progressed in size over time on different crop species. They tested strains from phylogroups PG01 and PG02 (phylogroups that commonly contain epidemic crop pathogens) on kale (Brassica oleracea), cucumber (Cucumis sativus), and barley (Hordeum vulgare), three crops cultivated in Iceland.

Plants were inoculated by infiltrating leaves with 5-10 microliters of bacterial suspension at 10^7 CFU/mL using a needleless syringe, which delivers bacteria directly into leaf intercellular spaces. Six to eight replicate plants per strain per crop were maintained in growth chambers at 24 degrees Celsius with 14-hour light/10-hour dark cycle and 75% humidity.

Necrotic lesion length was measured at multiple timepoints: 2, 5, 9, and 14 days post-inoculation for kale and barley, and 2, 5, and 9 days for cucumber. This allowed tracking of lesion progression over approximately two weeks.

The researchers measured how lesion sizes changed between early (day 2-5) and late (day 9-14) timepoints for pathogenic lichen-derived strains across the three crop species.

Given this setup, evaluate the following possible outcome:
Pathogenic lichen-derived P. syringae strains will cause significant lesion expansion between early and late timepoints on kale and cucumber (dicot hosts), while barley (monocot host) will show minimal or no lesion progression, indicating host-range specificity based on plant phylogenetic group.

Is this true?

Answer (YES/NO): NO